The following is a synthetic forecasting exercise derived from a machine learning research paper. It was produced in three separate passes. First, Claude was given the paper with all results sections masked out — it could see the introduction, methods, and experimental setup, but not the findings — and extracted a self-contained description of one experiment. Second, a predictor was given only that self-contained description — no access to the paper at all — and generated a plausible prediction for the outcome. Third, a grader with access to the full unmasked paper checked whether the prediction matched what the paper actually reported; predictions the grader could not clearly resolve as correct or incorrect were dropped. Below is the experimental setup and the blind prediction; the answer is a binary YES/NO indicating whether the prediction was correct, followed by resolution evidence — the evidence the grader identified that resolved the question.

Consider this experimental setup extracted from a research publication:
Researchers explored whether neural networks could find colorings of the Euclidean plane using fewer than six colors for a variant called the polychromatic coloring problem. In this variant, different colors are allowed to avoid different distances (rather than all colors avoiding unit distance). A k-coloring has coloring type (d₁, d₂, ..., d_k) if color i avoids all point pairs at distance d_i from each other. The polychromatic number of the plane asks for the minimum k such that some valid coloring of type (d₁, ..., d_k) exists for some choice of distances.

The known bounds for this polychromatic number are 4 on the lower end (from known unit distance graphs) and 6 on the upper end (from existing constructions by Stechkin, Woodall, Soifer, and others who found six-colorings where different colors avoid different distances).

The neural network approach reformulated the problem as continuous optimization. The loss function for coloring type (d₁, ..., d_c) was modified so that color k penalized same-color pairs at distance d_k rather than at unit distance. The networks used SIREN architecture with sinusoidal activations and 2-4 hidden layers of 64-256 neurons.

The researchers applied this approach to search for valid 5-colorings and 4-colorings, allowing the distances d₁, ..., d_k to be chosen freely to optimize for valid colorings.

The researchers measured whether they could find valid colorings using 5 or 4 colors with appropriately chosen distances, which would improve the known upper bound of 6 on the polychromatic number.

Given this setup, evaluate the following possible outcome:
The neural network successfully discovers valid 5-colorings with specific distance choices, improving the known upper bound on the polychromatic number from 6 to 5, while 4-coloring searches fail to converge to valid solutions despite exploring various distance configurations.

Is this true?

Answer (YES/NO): NO